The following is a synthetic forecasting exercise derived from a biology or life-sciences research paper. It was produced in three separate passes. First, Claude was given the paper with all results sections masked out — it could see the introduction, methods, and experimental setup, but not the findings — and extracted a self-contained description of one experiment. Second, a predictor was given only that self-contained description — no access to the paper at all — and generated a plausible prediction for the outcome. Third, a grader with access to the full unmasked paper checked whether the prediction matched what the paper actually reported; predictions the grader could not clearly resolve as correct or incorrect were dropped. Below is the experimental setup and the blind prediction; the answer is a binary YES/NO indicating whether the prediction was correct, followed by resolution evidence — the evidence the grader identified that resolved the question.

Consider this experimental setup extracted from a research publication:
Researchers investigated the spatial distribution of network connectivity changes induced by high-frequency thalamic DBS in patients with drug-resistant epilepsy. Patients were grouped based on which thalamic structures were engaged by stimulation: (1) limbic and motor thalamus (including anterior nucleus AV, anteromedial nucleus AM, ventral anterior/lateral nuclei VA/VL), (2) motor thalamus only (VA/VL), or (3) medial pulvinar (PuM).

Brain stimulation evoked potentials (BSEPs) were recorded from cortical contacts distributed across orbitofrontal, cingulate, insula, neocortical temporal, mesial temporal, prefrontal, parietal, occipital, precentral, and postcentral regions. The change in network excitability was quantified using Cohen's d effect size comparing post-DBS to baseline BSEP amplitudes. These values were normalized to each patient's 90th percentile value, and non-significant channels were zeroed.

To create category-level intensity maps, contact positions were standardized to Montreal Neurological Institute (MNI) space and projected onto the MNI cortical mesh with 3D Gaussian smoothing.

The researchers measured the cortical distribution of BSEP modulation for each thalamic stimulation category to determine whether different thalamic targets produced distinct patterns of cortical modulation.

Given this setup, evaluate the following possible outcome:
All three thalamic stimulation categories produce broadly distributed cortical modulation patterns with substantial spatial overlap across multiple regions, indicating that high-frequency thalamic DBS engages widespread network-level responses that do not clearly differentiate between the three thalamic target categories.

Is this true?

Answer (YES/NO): NO